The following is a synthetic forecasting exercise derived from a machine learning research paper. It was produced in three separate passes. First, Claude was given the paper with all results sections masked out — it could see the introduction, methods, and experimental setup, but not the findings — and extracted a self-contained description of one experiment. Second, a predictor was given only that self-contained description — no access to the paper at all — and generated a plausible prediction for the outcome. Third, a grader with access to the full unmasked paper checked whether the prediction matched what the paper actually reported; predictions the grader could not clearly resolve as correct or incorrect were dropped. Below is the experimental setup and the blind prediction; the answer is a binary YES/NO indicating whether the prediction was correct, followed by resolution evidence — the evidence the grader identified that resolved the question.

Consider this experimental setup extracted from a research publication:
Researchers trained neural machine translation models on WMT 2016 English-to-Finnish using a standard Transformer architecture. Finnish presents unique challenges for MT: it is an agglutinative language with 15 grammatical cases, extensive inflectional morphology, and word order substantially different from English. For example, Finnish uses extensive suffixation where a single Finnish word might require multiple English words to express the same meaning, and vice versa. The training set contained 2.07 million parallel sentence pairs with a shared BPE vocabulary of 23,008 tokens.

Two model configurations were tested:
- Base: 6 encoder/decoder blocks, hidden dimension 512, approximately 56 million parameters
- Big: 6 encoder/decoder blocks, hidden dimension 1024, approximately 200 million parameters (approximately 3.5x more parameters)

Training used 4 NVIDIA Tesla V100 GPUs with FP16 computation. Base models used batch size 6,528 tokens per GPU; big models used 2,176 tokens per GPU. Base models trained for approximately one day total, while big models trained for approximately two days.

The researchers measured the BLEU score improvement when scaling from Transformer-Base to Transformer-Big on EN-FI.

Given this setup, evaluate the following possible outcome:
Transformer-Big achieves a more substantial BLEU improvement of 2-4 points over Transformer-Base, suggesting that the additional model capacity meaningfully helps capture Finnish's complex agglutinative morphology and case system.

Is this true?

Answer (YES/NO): NO